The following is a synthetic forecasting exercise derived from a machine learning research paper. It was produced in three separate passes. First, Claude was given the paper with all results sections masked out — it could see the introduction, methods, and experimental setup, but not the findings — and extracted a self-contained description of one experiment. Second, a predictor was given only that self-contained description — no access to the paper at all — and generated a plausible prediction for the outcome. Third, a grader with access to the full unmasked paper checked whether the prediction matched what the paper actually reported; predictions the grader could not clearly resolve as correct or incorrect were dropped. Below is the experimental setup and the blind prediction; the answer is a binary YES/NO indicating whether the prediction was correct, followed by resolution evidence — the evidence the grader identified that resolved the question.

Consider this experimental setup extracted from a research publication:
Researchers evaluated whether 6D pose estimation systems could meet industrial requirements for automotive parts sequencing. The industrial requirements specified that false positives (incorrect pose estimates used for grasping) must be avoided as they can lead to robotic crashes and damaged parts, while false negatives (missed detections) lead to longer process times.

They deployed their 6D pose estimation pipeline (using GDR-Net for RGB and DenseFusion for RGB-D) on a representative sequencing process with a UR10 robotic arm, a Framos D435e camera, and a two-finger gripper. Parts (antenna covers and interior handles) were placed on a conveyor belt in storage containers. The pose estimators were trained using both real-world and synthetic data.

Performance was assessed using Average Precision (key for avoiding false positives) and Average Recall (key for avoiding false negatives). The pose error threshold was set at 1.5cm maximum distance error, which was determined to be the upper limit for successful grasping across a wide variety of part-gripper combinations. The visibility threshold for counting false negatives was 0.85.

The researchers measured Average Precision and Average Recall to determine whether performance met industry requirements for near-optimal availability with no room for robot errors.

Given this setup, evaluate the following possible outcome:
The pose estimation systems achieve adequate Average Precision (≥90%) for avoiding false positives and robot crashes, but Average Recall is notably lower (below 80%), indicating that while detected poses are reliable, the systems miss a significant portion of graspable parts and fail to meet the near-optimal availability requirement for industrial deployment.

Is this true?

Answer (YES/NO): NO